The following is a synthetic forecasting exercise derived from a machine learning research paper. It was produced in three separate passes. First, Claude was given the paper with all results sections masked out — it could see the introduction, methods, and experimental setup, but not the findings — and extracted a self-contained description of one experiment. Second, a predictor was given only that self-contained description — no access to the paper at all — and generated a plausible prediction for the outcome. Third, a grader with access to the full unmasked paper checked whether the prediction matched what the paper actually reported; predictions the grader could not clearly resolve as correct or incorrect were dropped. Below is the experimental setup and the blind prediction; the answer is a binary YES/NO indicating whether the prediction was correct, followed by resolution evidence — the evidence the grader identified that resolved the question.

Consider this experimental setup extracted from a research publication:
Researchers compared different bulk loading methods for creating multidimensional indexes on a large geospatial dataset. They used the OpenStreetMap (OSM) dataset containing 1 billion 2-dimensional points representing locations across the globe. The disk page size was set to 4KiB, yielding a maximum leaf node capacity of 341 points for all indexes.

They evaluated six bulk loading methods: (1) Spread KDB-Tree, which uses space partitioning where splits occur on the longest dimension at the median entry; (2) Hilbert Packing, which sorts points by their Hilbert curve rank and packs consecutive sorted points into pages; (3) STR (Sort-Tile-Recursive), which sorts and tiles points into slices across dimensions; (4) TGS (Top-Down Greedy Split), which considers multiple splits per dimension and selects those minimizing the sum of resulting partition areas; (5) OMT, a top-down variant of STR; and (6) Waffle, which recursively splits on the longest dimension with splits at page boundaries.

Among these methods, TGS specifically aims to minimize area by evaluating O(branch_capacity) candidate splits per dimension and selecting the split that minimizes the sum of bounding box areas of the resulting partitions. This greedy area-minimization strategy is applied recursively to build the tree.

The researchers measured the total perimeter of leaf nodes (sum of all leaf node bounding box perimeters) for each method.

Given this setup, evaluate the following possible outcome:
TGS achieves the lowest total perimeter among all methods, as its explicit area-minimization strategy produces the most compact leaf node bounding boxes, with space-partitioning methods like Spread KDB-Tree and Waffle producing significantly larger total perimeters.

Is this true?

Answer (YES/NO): NO